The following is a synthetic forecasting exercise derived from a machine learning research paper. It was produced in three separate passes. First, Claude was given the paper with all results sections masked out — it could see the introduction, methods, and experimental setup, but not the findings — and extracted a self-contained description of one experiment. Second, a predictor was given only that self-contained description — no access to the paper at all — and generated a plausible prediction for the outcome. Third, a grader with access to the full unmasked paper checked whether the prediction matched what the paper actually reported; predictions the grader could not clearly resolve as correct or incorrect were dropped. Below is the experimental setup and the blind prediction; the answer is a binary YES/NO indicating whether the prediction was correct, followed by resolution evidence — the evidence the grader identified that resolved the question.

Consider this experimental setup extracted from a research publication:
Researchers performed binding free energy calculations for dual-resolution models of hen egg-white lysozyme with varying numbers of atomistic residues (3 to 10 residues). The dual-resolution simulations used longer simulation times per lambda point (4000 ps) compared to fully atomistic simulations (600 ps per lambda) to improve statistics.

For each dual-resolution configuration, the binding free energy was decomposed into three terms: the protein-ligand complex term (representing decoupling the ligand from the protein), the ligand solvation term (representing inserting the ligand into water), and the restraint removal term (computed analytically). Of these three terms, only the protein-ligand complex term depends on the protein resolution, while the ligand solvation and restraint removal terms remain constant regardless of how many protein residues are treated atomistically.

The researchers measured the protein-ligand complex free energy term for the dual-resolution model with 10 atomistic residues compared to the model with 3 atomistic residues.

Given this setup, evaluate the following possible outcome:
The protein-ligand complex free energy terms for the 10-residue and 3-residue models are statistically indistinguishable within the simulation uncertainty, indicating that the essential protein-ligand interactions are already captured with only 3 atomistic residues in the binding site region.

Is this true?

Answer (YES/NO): NO